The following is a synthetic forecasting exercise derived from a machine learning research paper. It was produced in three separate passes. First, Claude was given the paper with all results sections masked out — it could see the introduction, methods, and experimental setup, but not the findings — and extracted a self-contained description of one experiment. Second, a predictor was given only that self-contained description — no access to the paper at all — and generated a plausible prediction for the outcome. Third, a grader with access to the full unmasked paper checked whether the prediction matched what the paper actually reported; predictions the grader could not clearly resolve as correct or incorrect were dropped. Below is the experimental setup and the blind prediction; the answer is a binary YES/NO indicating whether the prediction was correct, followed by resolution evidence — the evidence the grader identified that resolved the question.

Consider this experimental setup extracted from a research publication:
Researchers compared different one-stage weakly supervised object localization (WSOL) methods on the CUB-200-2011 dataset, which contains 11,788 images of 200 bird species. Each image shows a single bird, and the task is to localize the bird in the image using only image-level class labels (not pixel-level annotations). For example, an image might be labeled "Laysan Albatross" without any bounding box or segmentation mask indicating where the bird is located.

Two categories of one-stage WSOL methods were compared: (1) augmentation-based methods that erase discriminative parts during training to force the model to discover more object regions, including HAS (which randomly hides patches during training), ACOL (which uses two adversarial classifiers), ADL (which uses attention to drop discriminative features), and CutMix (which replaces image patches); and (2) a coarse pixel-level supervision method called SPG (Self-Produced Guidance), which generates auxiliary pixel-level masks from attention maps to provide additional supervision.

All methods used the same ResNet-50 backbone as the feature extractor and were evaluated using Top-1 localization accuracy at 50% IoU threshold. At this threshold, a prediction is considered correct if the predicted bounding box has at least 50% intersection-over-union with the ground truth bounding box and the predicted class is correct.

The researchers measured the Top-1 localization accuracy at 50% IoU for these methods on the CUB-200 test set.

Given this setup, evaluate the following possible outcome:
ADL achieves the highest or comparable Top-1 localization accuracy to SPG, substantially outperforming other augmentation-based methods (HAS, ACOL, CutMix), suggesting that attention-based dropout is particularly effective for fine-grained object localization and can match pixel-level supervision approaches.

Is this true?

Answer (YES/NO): NO